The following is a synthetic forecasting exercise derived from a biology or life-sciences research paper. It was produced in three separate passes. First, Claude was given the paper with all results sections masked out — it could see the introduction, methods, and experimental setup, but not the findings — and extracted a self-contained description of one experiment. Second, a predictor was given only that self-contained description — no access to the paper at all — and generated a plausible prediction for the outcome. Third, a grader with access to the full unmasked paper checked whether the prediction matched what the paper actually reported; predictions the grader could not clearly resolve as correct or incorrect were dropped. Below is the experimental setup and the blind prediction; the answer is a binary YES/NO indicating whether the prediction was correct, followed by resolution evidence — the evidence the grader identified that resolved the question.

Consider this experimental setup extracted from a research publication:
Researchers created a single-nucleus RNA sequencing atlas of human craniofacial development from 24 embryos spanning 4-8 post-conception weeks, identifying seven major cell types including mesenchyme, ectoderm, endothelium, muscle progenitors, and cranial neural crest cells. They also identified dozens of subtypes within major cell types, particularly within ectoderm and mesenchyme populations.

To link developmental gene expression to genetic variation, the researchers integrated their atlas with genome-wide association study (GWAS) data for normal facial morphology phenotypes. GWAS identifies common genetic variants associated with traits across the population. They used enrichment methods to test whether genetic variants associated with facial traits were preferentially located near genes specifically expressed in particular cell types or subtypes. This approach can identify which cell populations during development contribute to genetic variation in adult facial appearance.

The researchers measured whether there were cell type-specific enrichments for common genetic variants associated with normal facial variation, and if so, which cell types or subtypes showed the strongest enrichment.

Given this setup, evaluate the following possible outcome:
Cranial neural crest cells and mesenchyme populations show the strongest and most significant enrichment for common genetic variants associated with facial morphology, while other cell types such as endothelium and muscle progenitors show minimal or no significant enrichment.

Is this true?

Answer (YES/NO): NO